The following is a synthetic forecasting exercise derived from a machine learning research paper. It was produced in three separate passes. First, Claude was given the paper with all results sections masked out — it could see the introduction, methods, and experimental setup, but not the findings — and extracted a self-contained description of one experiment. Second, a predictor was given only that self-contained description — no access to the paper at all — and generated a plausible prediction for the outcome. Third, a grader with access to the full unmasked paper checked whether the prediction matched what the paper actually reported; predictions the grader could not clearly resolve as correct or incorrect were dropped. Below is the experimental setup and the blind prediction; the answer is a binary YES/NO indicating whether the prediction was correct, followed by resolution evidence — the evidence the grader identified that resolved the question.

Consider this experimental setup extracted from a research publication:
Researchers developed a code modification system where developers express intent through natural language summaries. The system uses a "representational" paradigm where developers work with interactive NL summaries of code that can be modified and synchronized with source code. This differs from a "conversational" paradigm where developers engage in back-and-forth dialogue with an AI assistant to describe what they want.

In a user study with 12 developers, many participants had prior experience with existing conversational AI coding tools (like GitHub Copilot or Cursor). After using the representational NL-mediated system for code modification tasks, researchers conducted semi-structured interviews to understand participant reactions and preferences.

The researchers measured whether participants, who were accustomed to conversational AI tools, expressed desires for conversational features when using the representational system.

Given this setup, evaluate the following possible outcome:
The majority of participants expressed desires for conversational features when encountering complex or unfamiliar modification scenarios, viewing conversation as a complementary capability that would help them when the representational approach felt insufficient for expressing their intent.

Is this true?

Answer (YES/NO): NO